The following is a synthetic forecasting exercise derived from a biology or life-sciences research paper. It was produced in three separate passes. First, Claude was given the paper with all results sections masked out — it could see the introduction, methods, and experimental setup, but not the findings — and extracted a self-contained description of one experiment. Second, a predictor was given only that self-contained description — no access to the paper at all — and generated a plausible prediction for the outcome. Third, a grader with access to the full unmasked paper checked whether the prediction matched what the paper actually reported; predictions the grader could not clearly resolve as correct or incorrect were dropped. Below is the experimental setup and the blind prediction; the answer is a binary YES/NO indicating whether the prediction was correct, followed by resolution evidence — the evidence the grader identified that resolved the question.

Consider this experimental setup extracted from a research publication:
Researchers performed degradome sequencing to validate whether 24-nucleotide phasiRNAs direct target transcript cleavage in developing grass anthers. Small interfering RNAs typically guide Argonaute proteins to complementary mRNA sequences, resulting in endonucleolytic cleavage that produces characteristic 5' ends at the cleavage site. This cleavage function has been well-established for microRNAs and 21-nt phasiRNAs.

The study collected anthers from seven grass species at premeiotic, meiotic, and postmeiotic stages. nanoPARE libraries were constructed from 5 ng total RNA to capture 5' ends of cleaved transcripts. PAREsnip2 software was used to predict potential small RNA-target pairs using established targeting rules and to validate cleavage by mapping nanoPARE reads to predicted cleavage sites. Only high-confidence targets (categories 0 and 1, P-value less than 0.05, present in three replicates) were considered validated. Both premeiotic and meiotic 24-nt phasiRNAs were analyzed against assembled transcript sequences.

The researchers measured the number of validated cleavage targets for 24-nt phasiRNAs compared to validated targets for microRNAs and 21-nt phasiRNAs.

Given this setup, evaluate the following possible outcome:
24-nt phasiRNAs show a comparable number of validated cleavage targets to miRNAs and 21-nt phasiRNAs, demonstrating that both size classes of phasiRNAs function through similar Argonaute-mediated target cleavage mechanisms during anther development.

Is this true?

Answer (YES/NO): NO